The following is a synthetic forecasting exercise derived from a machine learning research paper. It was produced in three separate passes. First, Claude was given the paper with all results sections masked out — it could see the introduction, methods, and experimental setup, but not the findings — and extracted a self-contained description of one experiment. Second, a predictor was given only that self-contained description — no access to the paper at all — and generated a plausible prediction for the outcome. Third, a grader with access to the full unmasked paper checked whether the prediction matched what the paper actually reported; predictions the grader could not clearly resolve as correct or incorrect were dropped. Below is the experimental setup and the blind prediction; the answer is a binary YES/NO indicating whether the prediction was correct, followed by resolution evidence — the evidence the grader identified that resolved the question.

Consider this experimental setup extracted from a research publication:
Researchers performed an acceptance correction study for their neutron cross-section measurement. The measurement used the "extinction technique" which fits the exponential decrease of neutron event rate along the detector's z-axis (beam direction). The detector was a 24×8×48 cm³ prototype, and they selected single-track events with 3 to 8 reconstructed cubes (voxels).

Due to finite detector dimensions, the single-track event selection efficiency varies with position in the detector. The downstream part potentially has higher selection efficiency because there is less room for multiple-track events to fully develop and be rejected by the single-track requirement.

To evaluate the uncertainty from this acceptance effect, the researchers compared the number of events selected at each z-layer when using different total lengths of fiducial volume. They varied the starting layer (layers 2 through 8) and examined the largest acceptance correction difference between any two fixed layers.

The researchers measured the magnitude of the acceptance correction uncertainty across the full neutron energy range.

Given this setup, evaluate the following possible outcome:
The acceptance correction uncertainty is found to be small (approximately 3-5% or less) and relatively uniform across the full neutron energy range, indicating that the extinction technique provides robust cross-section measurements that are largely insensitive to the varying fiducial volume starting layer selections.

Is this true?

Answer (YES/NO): YES